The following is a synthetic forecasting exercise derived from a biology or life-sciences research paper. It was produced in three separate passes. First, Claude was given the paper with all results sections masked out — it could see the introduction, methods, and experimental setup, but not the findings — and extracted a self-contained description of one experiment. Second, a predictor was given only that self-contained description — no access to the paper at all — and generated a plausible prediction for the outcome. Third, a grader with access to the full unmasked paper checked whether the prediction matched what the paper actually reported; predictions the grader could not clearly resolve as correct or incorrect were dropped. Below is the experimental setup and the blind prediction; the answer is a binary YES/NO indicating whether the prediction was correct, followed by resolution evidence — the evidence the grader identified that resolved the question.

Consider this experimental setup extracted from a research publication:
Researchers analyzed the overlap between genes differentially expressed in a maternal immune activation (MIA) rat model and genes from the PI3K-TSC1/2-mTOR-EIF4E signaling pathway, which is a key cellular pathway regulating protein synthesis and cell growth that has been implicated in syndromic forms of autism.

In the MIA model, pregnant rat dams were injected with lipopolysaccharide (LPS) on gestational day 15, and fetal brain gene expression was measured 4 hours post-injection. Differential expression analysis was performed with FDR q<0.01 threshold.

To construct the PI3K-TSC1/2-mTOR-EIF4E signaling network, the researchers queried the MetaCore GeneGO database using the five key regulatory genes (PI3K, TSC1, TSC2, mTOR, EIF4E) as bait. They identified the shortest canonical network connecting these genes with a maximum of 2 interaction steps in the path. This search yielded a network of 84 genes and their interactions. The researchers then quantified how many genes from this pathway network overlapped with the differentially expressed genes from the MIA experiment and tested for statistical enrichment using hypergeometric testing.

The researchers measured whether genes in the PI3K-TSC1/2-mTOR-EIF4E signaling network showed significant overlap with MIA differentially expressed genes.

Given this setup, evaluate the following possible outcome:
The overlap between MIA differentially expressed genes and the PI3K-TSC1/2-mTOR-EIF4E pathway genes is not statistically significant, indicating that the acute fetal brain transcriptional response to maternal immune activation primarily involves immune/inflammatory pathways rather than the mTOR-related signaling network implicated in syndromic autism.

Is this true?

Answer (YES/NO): NO